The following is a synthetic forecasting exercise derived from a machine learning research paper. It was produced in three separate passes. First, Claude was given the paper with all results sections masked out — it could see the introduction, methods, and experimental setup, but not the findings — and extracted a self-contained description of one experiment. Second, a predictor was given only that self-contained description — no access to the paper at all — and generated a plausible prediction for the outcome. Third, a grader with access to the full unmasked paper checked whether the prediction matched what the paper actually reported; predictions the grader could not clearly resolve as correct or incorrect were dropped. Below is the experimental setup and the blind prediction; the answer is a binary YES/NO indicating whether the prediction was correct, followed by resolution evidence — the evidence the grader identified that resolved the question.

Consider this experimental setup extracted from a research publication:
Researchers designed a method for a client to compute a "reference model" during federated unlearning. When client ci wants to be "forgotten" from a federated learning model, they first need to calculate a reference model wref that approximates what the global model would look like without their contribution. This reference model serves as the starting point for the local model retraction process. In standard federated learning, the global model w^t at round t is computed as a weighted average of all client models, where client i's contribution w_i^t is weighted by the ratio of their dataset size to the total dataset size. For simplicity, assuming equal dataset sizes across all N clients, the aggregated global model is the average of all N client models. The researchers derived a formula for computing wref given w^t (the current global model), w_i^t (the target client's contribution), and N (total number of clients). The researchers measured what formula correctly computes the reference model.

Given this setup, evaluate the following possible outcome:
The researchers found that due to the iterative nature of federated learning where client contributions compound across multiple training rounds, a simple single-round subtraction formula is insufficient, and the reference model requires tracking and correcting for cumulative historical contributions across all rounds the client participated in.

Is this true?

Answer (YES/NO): NO